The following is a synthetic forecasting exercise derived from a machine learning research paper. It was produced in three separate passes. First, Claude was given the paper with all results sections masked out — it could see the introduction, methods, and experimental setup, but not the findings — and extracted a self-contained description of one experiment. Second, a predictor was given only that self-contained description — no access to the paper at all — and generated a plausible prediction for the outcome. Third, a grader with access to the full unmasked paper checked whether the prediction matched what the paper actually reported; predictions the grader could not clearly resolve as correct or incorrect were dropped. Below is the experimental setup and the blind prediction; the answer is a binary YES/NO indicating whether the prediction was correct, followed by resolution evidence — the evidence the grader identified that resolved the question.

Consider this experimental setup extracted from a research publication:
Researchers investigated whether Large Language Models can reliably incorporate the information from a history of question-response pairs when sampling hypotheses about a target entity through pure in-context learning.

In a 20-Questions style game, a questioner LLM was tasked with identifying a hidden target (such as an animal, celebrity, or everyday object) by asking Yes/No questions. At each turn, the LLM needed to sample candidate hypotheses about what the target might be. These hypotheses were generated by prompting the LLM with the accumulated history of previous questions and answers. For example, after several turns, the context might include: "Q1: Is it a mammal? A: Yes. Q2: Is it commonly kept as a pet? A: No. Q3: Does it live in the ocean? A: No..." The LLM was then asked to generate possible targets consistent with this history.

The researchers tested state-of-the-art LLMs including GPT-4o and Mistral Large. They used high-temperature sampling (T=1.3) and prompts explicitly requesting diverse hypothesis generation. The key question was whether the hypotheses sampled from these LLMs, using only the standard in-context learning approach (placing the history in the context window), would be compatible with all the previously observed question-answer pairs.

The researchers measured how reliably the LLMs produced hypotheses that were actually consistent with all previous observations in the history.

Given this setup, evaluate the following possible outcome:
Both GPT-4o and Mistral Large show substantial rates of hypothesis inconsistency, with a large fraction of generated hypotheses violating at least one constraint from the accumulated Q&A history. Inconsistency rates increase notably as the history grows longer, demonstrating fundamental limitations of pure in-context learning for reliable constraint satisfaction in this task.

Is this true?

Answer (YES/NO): YES